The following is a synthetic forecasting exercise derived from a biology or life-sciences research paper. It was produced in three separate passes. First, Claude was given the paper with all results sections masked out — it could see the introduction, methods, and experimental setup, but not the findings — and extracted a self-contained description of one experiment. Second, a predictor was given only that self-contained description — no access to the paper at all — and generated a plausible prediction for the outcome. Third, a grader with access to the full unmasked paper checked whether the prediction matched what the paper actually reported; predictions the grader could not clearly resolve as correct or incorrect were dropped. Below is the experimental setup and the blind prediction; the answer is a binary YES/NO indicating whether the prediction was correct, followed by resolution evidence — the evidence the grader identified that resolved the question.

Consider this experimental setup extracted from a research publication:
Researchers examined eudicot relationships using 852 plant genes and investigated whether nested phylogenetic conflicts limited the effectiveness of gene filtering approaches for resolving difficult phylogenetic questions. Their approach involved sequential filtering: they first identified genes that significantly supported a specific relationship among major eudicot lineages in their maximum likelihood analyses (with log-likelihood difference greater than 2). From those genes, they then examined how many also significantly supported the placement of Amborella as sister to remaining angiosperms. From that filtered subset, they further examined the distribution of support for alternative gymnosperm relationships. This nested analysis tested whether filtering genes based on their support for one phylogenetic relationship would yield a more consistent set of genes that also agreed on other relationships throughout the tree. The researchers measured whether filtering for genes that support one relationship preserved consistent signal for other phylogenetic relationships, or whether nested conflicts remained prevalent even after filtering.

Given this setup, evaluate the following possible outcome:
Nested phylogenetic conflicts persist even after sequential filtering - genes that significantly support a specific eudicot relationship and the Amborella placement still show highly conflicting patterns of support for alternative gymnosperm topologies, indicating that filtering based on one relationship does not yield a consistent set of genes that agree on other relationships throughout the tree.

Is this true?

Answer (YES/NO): YES